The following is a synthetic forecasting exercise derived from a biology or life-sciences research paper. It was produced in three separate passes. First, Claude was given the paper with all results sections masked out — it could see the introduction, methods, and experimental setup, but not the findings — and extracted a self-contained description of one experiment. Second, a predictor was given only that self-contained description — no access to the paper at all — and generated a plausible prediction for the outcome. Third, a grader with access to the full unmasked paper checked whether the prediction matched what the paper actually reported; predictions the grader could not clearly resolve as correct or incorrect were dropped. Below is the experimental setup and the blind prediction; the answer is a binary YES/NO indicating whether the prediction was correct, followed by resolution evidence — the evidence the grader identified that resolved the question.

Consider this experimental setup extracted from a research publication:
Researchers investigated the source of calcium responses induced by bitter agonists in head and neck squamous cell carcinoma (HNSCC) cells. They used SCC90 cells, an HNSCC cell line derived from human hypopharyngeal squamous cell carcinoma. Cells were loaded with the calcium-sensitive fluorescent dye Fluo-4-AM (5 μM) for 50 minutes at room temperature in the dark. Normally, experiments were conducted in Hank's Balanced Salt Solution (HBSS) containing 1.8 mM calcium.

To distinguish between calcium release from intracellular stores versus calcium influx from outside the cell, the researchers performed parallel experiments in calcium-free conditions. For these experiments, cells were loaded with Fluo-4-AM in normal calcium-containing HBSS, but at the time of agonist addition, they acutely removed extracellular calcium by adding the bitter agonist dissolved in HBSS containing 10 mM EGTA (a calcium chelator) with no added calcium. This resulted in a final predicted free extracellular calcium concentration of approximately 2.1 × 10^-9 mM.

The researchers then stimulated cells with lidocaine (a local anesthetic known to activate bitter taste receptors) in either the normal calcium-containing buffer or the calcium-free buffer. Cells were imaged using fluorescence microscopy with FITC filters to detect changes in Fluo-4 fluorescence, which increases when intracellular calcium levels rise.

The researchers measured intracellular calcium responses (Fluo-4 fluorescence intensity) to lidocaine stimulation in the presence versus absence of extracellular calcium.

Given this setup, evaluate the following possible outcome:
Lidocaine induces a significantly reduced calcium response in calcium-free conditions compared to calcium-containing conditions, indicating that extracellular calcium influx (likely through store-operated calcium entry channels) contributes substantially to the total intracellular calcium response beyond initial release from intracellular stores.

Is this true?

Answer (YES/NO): NO